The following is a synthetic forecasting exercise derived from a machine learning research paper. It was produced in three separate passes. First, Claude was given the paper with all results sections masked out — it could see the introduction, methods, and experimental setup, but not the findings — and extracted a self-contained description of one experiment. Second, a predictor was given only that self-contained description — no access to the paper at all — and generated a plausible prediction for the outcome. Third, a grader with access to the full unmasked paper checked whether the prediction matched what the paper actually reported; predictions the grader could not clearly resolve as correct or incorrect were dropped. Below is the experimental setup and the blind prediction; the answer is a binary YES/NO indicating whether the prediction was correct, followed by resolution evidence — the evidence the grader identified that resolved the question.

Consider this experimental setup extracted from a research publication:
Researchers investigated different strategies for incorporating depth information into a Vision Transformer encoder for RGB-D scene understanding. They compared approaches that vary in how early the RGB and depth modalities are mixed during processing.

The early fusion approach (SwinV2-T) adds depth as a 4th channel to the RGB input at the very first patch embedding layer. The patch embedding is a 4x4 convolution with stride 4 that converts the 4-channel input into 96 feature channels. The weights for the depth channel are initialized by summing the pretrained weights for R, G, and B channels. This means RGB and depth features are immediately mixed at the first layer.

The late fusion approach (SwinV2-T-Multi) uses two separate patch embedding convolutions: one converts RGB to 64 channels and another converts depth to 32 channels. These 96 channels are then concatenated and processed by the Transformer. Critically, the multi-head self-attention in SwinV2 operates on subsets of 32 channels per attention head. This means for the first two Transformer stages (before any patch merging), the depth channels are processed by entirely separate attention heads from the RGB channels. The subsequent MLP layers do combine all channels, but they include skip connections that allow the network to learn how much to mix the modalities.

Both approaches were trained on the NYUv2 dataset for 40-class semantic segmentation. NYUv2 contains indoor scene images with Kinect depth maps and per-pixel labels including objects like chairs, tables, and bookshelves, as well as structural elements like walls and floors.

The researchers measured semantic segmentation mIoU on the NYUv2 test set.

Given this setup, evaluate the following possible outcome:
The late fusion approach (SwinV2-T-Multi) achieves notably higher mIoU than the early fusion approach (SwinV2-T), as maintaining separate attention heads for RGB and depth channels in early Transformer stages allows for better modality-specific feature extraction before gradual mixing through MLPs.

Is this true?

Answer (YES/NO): NO